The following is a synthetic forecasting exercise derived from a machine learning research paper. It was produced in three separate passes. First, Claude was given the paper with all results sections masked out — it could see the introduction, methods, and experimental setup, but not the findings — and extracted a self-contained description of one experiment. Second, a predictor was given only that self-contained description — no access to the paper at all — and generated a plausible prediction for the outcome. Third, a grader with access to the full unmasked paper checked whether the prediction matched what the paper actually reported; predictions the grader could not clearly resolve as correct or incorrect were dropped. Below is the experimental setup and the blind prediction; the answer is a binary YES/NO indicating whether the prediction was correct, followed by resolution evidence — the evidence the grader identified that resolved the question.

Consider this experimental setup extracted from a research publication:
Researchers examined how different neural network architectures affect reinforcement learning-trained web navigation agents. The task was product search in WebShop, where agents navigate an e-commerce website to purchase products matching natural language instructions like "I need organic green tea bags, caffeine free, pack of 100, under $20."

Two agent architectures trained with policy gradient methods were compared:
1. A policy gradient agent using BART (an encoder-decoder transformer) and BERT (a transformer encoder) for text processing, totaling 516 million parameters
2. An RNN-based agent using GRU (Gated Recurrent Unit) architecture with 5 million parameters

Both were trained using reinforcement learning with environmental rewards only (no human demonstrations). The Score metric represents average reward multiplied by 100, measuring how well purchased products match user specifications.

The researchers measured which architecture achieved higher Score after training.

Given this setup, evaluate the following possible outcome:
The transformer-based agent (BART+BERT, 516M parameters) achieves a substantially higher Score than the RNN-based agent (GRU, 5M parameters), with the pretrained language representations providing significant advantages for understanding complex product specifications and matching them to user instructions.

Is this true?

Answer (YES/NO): NO